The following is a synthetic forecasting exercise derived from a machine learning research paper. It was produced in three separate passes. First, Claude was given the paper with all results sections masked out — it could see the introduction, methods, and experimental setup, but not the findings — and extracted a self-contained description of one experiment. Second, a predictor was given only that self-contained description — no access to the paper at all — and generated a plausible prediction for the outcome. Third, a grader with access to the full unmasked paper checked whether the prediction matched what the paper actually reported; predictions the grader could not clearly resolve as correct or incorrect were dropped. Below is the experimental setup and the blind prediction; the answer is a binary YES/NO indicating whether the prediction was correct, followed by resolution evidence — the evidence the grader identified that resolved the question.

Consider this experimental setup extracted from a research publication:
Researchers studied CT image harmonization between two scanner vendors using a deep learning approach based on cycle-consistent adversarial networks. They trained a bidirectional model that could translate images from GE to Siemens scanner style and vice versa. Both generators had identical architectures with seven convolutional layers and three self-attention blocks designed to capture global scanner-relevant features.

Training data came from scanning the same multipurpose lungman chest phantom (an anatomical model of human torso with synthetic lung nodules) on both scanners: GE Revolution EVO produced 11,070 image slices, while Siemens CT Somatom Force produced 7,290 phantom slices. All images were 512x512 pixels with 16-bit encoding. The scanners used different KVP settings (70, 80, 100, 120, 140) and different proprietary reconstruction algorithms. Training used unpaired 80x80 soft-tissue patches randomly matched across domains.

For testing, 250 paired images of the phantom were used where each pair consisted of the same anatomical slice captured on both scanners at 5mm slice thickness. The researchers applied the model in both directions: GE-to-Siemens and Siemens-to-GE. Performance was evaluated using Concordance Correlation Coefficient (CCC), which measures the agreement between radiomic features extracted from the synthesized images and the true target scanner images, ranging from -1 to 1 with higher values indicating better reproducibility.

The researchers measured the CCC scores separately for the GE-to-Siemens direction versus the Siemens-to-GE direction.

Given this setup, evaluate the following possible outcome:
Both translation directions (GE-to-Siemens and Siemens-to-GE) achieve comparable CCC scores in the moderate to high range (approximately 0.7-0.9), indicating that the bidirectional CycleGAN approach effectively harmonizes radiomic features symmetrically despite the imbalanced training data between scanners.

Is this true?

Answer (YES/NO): YES